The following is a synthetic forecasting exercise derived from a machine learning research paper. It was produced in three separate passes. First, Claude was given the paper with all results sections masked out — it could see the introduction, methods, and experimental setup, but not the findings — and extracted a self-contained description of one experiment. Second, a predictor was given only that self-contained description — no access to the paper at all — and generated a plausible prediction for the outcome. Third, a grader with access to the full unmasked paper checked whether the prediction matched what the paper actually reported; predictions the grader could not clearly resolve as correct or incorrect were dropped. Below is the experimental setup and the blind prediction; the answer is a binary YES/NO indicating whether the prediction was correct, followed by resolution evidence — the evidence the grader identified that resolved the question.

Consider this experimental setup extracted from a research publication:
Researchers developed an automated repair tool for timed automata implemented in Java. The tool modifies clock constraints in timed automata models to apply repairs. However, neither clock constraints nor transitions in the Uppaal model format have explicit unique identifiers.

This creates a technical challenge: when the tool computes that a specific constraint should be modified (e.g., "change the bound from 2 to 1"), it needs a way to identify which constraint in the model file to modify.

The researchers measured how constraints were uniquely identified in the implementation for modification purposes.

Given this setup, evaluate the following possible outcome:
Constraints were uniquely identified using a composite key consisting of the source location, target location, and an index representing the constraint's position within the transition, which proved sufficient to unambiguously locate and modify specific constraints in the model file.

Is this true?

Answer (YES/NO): NO